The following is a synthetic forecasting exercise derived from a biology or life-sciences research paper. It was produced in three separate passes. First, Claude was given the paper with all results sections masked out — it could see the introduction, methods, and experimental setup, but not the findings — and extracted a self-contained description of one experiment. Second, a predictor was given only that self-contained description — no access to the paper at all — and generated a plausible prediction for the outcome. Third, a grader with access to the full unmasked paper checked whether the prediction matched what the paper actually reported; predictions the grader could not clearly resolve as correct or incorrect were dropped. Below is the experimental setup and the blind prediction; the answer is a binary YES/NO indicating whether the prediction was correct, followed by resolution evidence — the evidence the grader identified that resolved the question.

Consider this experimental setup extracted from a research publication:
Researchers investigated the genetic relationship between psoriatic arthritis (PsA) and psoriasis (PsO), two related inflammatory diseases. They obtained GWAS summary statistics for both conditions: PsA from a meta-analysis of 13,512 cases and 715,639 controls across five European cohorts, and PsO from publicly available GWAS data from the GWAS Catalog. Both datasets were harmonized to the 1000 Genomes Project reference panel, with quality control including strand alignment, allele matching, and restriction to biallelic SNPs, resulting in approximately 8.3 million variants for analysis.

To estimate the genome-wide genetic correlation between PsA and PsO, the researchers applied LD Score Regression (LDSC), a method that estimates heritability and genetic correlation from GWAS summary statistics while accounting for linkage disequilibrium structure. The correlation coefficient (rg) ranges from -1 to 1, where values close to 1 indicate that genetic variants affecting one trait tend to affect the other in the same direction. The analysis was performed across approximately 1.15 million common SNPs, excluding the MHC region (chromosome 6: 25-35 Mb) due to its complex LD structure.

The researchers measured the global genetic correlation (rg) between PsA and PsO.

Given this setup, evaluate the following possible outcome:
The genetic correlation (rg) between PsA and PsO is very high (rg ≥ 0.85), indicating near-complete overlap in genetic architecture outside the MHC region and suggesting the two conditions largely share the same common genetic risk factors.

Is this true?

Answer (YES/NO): YES